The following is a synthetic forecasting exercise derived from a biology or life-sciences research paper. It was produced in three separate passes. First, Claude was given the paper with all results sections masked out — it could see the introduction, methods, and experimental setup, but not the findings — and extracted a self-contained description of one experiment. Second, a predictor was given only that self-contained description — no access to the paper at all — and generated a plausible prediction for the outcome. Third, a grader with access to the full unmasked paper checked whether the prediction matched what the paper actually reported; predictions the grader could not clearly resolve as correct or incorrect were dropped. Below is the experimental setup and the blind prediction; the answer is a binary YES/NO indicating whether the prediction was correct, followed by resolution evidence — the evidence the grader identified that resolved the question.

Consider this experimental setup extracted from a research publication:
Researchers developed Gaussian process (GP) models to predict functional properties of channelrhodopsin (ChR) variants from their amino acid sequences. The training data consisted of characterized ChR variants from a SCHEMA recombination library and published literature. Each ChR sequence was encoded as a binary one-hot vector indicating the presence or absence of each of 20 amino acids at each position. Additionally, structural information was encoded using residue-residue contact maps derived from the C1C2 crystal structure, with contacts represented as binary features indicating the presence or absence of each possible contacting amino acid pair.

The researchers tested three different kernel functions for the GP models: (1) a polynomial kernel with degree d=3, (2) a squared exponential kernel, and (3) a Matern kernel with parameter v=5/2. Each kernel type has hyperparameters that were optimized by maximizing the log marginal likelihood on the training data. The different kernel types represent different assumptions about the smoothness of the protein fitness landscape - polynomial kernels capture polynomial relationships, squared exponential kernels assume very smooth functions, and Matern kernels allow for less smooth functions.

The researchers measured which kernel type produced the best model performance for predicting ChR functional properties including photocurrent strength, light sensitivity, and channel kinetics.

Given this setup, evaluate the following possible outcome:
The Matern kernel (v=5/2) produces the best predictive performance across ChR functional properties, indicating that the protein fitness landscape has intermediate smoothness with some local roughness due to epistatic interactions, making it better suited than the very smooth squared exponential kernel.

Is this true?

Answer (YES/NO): NO